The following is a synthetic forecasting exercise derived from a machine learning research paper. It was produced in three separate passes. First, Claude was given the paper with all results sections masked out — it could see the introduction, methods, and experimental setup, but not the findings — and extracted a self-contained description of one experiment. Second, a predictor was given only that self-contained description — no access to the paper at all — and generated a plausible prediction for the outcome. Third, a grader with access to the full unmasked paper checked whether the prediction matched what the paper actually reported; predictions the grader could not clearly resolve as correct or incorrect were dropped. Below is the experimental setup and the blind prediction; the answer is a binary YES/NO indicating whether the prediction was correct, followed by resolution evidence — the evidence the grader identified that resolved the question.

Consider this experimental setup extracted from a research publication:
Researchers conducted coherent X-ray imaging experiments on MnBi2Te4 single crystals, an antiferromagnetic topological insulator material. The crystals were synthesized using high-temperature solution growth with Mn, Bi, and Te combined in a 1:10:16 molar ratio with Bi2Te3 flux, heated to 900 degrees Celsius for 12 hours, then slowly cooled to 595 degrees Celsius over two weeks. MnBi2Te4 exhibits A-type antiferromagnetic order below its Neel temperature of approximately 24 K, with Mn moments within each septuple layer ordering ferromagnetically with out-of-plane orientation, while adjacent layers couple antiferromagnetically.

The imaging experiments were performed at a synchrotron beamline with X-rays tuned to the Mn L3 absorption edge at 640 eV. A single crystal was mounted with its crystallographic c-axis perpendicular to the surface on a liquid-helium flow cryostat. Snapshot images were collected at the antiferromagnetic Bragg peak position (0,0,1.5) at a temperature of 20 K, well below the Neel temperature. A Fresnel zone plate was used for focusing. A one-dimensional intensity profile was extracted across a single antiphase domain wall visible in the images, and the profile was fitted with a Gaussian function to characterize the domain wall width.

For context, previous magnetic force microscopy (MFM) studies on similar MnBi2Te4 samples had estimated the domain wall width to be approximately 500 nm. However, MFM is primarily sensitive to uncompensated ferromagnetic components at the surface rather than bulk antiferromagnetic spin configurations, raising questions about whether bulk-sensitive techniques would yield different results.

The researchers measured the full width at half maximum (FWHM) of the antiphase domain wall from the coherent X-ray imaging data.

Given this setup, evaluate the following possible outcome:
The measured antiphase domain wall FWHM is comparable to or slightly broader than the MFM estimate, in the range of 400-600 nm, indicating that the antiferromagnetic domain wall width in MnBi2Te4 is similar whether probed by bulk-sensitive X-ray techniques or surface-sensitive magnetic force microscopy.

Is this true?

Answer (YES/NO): YES